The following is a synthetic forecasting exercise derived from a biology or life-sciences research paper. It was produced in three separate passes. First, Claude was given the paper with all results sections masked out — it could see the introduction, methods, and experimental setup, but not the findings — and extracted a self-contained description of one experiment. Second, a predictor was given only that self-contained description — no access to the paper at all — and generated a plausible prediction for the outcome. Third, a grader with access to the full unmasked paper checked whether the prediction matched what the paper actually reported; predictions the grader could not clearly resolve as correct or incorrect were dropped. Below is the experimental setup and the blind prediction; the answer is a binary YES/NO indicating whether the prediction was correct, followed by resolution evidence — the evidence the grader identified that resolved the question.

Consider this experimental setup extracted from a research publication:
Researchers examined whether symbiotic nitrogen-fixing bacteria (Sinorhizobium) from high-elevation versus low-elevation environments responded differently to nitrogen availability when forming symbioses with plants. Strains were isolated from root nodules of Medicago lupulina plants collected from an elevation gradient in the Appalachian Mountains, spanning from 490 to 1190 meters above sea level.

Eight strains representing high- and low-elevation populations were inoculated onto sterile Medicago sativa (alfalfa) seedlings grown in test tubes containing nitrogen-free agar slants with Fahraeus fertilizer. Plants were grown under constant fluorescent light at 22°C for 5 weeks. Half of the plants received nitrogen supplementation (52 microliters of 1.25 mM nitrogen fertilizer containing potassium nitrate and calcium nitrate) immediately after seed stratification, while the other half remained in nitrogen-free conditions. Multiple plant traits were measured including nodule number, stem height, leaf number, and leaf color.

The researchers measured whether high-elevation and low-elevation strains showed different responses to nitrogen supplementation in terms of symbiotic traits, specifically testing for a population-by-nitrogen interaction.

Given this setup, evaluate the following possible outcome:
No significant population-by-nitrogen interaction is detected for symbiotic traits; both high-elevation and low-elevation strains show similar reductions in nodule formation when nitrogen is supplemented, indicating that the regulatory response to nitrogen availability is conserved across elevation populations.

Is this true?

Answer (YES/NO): NO